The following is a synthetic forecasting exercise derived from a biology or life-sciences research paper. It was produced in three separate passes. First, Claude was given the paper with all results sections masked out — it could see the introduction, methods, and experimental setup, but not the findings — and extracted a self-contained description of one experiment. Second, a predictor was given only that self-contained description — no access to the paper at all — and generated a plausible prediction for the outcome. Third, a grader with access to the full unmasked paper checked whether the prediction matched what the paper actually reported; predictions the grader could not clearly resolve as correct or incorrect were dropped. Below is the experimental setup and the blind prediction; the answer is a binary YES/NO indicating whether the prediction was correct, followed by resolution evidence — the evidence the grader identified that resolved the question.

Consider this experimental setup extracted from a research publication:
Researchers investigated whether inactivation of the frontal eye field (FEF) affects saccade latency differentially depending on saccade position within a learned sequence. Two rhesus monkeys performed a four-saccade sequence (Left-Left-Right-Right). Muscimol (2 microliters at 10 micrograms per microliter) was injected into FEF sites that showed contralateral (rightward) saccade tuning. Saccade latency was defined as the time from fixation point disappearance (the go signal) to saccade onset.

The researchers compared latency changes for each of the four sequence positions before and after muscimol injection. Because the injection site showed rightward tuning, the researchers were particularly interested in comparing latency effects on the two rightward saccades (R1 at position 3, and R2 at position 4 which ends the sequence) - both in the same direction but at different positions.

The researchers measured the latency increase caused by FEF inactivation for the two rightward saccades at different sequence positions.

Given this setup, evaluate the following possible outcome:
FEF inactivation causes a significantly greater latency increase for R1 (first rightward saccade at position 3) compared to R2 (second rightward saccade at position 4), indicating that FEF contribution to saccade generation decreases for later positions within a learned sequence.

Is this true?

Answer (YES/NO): NO